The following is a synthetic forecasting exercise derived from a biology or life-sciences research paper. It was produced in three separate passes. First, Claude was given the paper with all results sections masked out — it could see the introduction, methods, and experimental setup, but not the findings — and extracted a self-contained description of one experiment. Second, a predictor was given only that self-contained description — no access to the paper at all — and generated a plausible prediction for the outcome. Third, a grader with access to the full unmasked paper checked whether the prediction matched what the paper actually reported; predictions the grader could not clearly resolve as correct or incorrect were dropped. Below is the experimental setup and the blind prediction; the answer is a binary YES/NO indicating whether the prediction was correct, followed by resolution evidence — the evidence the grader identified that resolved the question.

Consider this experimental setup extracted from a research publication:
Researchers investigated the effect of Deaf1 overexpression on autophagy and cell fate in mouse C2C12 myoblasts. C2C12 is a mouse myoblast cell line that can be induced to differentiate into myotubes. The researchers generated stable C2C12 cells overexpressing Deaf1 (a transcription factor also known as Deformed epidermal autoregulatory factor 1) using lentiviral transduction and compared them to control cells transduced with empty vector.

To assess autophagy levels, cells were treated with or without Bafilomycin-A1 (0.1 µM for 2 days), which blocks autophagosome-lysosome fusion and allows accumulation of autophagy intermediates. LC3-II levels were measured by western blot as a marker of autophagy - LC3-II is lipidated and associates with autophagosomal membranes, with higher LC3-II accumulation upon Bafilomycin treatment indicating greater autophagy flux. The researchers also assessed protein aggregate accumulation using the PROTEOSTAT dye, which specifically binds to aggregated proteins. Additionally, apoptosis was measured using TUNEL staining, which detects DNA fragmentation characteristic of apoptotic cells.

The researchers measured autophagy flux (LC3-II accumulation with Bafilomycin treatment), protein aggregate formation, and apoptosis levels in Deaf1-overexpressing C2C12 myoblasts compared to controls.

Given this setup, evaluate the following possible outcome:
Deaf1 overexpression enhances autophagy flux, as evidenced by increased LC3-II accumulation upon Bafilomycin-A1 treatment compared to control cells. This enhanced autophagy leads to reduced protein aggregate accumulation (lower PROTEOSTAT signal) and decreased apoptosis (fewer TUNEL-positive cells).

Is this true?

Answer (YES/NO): NO